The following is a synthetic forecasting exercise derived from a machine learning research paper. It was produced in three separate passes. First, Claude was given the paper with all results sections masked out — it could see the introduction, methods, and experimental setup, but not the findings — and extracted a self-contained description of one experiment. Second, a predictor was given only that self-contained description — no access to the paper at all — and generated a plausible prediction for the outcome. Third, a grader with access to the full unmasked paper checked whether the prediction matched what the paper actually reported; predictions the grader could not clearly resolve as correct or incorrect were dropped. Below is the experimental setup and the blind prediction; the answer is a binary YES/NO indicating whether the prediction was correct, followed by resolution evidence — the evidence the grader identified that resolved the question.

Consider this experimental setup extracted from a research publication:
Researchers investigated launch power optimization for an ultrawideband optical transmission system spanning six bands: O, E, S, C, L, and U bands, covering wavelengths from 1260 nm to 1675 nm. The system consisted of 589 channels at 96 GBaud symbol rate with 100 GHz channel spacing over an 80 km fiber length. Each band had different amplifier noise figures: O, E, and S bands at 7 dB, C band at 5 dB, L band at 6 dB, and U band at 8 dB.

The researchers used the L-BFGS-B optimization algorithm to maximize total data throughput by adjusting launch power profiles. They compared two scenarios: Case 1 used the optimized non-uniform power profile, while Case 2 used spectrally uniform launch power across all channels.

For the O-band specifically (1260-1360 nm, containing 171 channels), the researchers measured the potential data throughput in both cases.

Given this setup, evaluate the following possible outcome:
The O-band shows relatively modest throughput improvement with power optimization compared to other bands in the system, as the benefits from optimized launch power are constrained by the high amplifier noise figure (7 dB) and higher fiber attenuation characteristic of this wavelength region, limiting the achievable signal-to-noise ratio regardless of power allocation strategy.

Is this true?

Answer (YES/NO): NO